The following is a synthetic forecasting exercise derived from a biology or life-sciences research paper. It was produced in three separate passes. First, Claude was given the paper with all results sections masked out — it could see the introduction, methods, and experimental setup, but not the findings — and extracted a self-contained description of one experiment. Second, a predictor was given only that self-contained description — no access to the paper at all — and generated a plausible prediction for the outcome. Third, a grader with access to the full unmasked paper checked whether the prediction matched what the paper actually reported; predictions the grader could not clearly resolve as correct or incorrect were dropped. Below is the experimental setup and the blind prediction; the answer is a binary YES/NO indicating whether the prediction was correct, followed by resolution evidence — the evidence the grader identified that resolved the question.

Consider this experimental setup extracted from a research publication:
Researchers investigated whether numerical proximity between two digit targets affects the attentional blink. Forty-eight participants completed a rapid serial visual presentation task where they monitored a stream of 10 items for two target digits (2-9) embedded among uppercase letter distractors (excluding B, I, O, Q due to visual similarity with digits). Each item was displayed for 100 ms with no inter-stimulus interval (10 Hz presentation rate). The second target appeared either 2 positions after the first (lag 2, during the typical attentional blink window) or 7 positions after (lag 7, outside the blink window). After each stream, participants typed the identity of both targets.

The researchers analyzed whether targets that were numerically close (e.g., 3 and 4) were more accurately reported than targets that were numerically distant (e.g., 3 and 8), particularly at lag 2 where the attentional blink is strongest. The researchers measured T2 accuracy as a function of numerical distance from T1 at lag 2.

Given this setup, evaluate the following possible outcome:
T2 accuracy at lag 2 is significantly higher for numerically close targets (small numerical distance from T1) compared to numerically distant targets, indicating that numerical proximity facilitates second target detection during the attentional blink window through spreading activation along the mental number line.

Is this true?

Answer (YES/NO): YES